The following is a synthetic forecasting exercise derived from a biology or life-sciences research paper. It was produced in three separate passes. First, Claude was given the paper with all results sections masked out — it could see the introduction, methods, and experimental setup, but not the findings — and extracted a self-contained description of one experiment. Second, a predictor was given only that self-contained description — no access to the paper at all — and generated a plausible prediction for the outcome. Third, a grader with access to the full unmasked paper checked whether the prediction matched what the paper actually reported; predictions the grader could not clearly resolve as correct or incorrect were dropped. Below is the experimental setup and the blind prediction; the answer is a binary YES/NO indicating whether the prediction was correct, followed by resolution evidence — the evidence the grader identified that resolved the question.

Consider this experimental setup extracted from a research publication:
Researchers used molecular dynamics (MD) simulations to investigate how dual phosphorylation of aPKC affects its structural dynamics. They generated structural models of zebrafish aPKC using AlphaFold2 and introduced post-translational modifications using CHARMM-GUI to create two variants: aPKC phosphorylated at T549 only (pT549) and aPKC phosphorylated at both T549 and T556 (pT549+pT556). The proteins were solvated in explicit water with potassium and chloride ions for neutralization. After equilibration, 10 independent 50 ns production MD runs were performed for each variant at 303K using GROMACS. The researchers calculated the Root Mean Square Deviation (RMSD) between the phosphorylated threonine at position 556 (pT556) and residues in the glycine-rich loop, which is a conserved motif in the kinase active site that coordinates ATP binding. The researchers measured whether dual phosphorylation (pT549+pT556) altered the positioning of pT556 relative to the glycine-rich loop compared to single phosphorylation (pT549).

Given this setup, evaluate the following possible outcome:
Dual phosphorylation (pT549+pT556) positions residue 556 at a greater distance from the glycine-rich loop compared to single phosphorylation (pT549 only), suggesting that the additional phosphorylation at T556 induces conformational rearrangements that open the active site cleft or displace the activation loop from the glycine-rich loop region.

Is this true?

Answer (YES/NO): YES